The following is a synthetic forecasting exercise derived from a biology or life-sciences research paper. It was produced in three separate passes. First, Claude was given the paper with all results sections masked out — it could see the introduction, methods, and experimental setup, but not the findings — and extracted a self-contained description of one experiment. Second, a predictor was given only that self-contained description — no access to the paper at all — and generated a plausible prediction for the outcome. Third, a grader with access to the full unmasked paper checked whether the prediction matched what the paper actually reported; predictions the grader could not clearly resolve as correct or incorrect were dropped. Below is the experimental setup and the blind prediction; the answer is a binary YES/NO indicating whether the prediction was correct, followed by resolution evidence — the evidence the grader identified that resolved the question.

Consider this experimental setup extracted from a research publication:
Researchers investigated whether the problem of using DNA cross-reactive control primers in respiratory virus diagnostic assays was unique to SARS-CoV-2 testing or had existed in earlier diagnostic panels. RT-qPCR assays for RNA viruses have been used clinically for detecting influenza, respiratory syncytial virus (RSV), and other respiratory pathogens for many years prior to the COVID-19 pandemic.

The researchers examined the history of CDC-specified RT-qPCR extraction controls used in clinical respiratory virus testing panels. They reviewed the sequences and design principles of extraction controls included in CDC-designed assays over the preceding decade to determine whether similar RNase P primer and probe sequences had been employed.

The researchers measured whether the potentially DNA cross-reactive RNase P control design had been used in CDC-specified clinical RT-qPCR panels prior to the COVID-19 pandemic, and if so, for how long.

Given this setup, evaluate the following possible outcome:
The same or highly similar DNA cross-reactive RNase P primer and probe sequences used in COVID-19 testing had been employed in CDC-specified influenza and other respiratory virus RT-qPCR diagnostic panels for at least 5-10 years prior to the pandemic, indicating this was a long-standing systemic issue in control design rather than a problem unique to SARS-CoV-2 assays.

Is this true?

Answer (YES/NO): YES